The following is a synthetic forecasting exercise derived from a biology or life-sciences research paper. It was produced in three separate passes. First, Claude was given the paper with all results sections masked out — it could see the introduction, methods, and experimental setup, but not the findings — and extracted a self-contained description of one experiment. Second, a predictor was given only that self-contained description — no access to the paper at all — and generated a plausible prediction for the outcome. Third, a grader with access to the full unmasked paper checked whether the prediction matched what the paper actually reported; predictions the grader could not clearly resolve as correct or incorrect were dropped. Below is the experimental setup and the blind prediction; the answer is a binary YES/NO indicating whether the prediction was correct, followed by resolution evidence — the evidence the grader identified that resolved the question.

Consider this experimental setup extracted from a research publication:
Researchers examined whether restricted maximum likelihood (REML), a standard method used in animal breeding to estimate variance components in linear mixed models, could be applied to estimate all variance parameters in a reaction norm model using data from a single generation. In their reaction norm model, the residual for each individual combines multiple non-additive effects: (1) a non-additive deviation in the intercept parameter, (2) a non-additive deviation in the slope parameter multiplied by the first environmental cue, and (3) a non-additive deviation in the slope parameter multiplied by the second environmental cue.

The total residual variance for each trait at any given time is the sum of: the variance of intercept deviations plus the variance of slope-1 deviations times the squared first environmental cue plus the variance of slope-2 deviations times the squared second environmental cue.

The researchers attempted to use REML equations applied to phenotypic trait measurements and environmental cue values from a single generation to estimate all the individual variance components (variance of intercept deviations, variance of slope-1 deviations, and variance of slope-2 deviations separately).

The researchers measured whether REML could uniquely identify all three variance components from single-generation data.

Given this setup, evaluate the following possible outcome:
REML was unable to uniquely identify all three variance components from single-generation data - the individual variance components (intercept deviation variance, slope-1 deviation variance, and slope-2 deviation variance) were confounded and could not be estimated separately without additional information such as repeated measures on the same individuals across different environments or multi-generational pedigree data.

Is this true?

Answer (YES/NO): YES